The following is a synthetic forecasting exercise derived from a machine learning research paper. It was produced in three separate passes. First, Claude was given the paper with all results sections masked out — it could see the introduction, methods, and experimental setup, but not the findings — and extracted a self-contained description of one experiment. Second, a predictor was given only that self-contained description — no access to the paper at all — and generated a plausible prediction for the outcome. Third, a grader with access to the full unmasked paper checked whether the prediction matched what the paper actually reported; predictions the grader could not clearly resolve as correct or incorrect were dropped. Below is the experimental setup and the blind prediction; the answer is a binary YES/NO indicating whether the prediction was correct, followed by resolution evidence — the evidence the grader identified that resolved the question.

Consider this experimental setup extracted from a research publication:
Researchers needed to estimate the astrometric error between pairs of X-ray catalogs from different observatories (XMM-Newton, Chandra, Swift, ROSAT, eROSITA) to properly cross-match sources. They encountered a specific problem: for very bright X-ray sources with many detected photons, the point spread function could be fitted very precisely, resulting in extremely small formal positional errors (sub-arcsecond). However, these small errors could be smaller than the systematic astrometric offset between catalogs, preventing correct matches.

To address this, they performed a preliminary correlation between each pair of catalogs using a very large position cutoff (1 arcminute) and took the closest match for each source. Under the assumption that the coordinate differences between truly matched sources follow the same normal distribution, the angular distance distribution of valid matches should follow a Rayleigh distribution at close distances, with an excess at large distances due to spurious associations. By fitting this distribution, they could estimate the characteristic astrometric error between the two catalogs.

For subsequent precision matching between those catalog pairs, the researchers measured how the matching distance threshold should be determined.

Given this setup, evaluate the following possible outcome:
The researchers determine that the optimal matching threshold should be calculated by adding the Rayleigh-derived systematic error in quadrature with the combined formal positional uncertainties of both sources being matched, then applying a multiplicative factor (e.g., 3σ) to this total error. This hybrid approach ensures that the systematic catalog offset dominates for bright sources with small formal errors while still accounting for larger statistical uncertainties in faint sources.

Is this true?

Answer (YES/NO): NO